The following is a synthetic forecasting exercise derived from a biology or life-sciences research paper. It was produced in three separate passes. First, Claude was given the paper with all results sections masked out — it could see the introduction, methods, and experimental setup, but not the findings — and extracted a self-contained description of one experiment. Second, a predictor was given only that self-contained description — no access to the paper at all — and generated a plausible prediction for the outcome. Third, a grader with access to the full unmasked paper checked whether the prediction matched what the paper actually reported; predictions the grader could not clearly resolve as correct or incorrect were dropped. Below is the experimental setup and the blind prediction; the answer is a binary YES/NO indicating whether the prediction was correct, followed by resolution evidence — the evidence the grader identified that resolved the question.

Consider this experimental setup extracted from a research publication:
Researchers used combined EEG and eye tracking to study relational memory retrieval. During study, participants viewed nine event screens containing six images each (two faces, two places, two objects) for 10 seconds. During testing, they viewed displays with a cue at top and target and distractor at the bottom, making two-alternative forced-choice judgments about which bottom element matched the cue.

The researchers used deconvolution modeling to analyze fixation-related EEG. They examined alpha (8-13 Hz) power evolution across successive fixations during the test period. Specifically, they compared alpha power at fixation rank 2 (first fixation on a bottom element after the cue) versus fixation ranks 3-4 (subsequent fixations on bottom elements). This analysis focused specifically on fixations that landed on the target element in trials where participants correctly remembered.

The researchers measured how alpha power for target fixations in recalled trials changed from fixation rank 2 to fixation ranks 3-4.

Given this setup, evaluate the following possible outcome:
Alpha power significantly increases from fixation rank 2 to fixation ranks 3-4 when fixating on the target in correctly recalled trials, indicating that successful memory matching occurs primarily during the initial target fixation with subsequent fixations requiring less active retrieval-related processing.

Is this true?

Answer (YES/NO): NO